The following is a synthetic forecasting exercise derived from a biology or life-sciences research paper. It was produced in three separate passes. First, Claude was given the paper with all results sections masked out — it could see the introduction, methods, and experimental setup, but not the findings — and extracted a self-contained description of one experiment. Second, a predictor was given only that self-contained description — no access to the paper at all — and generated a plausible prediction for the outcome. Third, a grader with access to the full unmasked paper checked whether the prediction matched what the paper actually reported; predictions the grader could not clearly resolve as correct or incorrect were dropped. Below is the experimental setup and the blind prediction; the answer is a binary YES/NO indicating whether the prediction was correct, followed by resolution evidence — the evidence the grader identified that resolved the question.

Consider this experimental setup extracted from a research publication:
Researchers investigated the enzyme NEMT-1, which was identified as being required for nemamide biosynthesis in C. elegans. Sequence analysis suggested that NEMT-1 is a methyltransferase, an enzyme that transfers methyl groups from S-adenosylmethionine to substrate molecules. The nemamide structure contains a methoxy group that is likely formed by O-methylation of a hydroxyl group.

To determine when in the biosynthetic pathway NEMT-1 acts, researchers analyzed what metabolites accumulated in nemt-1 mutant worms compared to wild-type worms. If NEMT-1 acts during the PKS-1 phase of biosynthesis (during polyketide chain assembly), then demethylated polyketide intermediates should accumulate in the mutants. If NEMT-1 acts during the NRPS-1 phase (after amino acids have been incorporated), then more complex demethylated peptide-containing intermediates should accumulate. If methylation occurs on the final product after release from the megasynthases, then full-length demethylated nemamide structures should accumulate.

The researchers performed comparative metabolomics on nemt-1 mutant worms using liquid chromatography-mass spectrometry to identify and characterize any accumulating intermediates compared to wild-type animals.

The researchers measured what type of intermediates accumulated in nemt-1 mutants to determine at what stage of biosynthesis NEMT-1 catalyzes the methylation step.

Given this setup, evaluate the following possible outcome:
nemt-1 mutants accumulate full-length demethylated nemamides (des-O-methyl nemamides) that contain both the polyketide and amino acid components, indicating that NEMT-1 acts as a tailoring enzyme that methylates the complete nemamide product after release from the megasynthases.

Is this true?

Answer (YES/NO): NO